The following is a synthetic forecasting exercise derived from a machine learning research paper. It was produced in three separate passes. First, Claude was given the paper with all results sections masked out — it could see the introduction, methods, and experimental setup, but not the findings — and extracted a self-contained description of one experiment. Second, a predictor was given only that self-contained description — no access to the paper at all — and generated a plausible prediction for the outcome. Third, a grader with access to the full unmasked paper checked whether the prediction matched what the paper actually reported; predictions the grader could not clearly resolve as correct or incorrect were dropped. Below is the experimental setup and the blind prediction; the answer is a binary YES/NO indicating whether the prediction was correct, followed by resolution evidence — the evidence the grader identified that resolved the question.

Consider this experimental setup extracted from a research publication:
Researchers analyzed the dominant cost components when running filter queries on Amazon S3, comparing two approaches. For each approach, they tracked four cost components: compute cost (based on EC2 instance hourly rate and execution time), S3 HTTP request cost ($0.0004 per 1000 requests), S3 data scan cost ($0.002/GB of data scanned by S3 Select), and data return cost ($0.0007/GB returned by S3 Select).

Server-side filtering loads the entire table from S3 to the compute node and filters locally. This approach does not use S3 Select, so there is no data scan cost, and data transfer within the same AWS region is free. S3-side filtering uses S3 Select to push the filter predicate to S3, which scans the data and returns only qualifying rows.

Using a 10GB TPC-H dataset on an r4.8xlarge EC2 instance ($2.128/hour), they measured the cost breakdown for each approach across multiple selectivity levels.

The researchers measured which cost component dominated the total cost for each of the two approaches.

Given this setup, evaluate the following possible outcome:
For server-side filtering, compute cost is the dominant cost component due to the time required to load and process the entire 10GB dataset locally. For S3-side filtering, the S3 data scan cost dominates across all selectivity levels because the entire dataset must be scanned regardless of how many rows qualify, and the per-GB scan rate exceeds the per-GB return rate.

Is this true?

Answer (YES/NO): YES